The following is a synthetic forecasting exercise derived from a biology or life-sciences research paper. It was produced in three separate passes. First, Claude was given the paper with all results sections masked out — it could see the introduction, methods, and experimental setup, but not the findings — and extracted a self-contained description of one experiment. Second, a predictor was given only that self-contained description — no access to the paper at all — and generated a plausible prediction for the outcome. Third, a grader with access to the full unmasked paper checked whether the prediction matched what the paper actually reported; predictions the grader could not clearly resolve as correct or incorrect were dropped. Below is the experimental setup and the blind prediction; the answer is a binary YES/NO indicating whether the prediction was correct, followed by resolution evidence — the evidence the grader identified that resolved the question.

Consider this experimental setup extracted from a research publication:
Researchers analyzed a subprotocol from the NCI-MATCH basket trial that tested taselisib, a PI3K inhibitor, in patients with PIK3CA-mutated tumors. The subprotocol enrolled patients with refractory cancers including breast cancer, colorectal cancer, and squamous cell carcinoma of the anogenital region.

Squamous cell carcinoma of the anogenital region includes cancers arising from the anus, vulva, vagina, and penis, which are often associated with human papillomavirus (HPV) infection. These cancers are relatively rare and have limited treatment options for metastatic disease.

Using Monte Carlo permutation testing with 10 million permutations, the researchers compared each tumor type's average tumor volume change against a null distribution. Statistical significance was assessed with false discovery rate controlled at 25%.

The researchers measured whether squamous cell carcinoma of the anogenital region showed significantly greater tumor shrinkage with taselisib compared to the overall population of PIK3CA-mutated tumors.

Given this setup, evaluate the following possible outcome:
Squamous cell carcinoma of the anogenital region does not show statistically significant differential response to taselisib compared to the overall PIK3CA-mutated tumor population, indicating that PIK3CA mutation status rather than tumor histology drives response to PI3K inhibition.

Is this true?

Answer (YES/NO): YES